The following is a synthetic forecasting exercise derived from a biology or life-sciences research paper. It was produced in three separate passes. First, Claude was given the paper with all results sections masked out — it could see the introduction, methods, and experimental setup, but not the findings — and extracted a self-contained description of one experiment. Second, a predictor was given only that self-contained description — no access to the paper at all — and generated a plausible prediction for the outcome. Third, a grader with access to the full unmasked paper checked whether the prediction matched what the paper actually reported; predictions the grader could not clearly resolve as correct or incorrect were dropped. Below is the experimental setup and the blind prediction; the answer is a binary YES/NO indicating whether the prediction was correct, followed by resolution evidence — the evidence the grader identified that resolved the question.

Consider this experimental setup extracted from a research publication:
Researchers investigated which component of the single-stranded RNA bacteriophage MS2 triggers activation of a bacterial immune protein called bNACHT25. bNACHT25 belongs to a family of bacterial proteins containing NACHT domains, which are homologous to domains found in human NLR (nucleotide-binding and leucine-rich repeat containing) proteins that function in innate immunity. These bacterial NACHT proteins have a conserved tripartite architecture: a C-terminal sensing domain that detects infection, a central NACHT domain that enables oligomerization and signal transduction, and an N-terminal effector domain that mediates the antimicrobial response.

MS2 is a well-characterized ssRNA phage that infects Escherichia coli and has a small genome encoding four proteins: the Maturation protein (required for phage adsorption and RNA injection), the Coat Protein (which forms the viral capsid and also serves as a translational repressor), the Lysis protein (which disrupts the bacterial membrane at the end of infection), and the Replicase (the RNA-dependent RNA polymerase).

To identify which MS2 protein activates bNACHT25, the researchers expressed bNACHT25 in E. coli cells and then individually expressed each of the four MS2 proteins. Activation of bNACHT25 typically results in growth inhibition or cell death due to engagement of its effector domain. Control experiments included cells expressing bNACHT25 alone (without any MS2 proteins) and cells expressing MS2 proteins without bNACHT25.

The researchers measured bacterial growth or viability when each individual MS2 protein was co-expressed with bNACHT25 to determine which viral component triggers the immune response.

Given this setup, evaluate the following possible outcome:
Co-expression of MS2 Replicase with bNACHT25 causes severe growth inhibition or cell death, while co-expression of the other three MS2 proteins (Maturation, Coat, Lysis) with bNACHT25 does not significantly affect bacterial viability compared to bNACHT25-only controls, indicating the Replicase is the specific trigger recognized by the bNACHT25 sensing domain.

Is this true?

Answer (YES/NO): NO